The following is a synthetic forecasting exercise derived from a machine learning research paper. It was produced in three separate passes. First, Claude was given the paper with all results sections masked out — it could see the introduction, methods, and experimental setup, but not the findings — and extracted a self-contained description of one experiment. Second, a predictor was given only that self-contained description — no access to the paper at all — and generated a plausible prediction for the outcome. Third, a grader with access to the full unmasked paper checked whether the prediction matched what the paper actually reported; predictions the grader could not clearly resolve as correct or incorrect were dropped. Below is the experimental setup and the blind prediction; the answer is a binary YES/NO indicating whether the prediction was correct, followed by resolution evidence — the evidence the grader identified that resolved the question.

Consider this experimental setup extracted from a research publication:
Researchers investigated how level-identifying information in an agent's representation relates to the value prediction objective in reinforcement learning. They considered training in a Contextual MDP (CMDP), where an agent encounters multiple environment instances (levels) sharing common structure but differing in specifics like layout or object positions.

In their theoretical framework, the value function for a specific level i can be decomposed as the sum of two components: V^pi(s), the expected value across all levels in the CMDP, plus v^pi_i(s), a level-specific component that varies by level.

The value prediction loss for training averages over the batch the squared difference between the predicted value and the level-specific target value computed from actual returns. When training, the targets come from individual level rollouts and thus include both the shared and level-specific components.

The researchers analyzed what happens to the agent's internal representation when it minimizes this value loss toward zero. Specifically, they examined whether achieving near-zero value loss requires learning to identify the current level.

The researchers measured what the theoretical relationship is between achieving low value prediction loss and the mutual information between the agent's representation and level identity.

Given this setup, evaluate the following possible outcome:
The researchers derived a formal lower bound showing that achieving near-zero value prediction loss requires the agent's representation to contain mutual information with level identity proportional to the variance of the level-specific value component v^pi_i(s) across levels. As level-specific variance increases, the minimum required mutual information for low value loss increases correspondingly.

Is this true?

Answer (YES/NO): NO